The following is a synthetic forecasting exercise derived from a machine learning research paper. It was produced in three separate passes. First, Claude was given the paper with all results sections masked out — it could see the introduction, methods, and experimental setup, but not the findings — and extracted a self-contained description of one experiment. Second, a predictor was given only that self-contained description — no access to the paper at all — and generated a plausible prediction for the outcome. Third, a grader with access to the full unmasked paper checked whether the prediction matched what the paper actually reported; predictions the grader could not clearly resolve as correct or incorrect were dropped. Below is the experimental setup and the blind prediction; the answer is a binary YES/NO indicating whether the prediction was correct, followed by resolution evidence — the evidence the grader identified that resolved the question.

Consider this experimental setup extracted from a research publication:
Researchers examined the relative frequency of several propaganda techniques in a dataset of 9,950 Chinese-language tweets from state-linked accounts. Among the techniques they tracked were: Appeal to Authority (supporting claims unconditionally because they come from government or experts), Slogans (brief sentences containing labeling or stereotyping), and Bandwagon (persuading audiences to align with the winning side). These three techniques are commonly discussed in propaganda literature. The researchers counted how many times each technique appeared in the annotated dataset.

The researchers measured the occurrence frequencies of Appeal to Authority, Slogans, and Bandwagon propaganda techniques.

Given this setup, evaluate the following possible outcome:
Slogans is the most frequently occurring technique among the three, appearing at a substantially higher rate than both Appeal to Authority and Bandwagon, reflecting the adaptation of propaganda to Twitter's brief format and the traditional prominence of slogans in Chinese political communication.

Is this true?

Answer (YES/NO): NO